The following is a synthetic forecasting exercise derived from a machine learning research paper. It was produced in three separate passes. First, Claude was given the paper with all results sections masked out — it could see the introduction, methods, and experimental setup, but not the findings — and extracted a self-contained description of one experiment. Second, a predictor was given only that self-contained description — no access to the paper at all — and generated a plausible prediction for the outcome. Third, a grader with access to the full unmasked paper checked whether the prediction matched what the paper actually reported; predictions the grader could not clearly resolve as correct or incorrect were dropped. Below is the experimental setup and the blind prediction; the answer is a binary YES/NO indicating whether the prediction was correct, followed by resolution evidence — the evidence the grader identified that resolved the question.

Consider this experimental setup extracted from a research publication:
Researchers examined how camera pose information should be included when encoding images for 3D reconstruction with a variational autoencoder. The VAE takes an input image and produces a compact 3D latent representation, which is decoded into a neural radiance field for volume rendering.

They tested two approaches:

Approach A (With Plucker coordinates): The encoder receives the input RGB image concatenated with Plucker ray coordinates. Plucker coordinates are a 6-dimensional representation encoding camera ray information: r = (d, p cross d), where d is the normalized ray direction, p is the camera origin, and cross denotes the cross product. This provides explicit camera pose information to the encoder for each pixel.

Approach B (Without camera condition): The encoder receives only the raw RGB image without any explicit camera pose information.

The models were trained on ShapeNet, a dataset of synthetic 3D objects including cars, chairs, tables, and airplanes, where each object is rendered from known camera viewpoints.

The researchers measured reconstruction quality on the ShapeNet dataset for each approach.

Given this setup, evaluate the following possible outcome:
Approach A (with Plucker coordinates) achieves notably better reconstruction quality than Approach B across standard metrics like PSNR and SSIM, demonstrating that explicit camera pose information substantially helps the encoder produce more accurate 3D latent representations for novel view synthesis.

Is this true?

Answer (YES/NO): NO